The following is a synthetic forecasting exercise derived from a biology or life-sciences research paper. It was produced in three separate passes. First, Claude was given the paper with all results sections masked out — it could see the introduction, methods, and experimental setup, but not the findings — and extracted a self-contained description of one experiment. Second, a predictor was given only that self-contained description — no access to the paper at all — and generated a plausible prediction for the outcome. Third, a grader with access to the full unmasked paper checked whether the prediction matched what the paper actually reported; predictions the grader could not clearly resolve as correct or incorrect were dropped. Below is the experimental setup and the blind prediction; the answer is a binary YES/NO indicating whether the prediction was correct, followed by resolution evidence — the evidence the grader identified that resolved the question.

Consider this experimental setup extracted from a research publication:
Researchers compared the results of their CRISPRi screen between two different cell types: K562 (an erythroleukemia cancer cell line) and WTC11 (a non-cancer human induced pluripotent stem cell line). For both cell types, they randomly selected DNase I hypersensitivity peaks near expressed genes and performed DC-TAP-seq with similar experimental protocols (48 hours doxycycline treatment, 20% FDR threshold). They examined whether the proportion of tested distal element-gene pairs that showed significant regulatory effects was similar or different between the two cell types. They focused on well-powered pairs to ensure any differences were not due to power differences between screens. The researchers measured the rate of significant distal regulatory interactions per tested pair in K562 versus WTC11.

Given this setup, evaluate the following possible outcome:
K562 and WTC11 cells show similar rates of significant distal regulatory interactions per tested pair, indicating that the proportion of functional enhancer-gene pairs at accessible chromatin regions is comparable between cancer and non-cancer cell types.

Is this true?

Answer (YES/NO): NO